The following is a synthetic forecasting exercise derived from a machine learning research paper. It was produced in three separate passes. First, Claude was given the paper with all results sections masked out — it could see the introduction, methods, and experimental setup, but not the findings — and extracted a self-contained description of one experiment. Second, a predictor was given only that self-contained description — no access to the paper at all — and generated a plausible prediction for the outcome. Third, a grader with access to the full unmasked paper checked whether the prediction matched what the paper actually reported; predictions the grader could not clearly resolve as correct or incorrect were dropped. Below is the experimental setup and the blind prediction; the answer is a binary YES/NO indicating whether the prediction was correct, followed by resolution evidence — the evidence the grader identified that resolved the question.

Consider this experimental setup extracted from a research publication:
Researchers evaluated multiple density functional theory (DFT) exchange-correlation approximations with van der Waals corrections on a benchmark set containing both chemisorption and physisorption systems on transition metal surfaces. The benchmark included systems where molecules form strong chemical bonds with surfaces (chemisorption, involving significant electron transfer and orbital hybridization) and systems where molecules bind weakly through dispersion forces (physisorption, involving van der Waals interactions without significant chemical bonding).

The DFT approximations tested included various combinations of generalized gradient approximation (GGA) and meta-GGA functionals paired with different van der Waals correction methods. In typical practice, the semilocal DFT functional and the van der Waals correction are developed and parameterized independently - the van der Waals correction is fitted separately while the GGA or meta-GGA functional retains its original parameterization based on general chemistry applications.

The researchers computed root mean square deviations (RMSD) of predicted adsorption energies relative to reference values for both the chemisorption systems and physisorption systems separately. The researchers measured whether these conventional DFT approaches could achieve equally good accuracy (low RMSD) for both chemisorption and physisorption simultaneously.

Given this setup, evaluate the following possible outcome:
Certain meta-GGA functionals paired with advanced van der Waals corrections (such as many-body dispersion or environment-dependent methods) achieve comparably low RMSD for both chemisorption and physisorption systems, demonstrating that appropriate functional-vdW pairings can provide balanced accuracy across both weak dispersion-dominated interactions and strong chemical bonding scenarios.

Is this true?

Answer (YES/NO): NO